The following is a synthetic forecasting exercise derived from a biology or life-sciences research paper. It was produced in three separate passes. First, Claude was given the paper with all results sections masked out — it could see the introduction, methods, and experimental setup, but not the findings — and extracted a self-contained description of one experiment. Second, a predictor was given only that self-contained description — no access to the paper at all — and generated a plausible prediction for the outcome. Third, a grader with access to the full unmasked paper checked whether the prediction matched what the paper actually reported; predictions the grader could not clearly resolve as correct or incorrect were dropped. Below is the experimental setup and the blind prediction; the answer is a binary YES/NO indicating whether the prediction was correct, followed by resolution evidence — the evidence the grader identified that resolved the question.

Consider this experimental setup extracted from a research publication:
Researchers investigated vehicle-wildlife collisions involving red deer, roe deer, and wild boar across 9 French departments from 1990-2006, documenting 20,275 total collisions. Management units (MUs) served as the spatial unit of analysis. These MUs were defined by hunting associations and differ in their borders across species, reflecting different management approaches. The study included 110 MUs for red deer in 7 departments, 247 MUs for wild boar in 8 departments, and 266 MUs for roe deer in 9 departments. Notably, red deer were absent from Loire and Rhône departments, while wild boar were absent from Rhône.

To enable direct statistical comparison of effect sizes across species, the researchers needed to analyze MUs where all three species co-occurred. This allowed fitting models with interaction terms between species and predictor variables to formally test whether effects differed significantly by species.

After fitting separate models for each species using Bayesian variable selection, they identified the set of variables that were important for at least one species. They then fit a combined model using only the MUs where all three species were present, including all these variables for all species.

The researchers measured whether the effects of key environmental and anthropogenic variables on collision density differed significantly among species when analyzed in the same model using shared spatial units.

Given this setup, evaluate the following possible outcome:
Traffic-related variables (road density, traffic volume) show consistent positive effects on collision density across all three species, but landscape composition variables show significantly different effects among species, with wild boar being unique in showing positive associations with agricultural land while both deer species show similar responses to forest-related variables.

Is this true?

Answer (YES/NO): NO